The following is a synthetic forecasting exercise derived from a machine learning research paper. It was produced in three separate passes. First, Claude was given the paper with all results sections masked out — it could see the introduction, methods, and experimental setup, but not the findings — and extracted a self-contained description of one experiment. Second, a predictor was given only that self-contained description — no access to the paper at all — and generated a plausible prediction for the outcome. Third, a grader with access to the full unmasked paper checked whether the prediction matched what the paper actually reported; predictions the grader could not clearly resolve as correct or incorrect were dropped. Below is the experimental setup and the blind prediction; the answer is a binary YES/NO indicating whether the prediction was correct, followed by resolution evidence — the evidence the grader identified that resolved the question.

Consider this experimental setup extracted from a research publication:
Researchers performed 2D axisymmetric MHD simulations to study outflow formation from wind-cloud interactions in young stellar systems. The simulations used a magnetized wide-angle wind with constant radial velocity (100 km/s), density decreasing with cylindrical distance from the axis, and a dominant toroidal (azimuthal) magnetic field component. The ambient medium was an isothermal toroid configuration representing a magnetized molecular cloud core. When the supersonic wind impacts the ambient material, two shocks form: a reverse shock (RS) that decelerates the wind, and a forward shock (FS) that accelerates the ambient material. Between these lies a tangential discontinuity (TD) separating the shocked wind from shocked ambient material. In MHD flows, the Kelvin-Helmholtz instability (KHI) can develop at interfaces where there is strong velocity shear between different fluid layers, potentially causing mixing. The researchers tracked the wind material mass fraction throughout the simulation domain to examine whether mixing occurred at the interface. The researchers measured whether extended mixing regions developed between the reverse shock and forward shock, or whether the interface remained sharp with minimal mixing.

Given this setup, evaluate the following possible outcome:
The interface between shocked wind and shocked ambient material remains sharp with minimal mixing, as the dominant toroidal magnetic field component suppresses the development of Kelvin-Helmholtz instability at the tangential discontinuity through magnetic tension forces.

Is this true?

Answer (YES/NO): NO